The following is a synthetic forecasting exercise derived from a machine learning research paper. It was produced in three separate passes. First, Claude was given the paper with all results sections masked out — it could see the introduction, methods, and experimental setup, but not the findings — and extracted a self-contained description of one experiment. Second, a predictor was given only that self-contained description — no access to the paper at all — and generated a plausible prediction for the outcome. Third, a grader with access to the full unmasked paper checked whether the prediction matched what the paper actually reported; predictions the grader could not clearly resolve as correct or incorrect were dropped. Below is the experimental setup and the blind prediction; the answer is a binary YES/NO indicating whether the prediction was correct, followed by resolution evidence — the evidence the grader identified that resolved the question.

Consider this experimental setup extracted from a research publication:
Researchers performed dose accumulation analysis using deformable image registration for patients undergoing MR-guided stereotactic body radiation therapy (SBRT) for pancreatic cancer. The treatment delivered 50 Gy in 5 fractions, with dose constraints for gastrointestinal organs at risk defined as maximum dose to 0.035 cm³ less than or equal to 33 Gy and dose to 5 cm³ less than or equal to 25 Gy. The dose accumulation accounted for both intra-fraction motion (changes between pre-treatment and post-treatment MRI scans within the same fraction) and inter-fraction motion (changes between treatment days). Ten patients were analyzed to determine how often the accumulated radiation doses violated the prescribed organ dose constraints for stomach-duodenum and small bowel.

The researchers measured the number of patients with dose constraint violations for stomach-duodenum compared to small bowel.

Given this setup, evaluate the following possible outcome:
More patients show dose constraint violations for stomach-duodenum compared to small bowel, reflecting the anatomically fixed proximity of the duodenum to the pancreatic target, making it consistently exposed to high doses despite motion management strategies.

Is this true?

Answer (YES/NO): YES